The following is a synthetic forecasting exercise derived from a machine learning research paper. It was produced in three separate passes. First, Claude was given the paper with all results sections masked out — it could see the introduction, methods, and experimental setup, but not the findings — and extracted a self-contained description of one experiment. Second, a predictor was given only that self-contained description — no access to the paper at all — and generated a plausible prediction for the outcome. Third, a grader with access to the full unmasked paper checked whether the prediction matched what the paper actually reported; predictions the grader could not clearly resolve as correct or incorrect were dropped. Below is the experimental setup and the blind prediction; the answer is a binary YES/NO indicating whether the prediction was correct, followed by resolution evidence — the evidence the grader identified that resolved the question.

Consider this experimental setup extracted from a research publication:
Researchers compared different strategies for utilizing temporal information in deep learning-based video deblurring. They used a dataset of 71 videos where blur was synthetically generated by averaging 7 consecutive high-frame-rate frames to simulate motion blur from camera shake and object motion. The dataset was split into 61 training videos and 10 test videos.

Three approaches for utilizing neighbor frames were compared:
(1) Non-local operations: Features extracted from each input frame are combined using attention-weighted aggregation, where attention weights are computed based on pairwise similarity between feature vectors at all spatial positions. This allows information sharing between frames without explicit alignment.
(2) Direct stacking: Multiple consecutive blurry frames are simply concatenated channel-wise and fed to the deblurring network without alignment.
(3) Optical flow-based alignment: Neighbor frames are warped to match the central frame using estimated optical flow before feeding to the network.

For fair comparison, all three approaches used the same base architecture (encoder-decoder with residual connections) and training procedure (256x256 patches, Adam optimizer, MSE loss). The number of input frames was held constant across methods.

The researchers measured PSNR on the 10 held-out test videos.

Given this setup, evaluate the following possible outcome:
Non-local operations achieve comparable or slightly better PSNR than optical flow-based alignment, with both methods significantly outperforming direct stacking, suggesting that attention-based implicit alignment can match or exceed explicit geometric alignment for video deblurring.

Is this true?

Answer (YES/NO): NO